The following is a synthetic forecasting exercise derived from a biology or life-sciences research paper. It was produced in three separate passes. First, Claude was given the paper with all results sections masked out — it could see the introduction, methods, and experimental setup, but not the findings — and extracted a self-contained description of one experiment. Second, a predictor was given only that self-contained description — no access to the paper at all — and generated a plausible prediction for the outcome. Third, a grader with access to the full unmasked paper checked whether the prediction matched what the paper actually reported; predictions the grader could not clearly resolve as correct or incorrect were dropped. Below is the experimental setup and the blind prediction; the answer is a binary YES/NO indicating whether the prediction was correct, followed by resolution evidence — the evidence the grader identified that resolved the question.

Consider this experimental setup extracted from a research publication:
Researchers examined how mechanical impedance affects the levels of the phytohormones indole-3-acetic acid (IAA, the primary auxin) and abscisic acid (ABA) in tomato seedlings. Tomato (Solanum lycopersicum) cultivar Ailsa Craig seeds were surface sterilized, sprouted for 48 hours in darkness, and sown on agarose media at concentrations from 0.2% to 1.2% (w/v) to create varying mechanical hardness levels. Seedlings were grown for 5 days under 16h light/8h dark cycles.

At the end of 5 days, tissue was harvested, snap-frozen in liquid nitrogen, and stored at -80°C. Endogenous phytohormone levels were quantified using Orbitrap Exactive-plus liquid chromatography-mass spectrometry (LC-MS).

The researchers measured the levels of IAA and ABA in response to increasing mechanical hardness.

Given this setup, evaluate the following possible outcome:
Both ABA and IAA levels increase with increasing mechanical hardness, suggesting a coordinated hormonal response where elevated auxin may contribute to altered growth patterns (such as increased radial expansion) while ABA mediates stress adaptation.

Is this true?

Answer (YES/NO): NO